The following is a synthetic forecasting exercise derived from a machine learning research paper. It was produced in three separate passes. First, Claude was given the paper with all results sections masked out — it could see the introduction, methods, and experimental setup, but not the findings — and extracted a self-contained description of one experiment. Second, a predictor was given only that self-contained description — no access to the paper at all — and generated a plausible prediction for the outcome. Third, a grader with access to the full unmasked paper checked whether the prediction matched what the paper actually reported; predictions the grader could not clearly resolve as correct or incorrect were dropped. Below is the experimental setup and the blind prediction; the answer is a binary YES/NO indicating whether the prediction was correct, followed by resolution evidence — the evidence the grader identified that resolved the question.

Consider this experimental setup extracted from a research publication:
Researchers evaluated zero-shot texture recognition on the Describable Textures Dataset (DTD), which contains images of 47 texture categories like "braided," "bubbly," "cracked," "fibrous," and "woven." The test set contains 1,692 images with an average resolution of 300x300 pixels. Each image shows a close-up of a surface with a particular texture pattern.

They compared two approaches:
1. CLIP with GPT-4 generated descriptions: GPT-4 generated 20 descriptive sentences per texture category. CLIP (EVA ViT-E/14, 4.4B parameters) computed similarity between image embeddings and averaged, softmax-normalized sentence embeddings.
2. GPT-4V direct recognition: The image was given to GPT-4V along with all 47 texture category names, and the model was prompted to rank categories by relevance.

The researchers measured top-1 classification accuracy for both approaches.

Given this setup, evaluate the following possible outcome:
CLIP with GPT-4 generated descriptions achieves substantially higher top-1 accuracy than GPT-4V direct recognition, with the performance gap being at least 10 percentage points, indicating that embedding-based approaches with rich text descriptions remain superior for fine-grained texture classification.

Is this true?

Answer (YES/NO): NO